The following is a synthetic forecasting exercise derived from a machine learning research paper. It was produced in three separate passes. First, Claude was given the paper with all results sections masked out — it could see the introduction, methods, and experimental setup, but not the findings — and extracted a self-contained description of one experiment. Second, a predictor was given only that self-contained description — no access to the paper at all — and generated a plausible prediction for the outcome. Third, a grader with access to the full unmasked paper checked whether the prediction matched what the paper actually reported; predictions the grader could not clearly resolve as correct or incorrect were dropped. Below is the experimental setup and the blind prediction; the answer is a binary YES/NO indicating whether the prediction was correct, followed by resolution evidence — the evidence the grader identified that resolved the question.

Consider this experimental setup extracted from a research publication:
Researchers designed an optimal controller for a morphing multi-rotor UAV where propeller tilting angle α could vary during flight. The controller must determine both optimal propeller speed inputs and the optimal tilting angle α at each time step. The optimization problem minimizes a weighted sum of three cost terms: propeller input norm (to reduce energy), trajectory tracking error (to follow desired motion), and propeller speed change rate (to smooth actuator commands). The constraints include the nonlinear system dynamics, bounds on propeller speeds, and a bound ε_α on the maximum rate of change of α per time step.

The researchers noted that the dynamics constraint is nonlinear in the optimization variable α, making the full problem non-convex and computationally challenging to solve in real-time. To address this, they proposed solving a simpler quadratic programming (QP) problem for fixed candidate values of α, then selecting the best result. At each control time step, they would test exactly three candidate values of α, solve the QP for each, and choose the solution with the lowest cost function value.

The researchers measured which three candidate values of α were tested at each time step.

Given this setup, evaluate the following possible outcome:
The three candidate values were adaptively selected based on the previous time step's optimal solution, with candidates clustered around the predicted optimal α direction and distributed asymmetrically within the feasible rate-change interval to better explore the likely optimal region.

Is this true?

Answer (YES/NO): NO